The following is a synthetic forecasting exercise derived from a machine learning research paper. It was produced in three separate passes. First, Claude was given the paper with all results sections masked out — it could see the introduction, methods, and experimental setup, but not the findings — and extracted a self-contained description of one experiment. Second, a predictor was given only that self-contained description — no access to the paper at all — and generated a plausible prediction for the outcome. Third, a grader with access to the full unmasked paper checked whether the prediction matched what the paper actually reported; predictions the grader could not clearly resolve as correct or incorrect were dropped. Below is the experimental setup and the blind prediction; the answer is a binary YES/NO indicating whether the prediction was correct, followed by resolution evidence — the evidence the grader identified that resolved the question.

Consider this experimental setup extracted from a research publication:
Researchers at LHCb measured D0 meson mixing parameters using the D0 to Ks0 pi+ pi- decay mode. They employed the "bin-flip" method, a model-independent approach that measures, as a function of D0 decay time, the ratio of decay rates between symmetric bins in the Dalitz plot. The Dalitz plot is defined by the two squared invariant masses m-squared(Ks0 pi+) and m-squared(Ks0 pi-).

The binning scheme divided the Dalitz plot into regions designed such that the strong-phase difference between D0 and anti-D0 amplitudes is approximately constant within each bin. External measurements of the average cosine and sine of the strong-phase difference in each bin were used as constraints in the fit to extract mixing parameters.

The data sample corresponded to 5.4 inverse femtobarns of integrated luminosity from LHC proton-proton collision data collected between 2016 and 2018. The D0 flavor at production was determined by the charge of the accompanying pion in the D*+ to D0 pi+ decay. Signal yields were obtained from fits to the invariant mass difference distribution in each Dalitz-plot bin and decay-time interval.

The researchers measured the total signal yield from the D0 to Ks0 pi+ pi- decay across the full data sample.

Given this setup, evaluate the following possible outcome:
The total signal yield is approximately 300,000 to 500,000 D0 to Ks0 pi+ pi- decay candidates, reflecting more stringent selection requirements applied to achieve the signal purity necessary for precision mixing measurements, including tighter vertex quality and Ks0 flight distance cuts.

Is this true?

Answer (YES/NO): NO